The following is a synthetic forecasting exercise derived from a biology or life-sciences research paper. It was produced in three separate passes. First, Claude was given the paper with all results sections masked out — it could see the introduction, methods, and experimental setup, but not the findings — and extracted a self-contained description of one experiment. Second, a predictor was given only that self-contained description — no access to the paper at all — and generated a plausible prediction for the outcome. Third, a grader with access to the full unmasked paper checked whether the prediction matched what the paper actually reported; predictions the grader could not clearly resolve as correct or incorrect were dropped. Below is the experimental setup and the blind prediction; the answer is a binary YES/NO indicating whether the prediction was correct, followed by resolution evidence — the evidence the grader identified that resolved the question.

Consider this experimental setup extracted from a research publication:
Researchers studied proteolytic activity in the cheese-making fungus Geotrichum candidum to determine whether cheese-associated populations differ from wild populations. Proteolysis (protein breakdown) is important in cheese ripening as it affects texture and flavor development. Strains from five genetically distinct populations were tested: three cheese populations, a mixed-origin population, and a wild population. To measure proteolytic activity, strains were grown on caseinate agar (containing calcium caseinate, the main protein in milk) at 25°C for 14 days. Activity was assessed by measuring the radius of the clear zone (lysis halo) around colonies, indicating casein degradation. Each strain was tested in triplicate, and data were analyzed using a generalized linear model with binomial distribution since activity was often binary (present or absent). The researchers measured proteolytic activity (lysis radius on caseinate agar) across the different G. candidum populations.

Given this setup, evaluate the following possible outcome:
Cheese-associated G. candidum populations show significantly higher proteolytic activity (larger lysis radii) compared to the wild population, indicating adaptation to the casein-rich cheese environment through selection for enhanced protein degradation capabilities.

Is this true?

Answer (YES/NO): NO